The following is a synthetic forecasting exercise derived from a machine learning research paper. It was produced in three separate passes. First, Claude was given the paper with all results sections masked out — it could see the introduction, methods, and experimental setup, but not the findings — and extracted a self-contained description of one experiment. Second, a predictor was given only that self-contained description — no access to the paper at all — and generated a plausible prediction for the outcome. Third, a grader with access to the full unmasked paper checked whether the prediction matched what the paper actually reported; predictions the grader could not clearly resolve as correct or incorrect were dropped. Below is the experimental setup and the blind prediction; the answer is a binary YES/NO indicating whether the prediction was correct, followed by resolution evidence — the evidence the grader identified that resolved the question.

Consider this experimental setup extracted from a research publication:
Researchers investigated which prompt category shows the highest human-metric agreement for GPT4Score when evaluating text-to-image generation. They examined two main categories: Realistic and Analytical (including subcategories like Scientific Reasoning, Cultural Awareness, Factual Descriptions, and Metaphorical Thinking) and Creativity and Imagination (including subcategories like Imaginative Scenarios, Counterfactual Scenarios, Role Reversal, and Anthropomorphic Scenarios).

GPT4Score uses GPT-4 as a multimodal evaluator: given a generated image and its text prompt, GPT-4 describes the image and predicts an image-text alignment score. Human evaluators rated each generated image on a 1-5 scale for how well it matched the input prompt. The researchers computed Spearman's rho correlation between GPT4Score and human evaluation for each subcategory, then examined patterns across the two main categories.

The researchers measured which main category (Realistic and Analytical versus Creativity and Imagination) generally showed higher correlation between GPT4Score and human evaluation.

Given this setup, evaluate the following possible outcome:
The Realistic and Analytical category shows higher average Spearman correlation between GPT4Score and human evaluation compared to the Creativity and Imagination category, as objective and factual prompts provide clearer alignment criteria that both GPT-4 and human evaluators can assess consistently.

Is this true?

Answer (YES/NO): YES